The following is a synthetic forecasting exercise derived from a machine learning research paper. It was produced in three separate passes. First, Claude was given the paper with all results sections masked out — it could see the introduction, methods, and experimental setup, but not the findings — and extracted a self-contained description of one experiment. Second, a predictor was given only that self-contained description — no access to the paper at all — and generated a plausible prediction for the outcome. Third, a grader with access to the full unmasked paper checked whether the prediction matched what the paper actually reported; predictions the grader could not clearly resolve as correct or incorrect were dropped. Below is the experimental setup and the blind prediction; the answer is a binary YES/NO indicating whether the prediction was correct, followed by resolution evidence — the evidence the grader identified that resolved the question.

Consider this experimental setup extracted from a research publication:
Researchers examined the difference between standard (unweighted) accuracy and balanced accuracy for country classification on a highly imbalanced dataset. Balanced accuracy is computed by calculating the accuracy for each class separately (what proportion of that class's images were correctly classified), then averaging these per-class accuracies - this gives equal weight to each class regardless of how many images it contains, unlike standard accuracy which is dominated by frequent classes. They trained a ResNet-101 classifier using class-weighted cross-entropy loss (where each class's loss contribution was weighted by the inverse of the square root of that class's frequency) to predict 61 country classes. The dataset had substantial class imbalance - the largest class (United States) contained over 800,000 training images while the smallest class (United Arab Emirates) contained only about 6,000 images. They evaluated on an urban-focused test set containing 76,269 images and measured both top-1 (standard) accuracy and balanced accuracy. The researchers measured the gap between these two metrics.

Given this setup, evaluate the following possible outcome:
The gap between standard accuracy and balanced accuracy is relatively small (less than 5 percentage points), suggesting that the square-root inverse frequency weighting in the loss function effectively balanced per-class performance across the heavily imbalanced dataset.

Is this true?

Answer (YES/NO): NO